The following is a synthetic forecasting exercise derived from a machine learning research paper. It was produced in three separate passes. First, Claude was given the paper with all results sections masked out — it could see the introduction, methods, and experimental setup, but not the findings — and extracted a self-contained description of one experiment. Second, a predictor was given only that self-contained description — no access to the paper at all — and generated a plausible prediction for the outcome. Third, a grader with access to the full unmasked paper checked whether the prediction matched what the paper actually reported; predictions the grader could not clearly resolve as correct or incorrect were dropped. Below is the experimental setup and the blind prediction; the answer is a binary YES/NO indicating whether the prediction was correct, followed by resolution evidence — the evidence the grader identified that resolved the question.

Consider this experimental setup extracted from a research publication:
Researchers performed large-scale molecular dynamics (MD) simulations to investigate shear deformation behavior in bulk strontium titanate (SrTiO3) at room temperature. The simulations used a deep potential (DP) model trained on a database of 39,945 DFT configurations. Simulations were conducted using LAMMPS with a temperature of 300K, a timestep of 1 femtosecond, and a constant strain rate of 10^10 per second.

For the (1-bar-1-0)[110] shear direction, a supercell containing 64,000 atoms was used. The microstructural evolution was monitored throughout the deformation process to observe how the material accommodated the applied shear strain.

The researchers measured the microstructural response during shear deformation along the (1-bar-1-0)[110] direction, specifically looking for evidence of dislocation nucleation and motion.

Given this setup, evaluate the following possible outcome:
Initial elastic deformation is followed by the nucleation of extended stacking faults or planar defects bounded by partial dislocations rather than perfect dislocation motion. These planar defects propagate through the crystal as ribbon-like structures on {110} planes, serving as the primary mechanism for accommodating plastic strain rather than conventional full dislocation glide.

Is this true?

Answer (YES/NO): NO